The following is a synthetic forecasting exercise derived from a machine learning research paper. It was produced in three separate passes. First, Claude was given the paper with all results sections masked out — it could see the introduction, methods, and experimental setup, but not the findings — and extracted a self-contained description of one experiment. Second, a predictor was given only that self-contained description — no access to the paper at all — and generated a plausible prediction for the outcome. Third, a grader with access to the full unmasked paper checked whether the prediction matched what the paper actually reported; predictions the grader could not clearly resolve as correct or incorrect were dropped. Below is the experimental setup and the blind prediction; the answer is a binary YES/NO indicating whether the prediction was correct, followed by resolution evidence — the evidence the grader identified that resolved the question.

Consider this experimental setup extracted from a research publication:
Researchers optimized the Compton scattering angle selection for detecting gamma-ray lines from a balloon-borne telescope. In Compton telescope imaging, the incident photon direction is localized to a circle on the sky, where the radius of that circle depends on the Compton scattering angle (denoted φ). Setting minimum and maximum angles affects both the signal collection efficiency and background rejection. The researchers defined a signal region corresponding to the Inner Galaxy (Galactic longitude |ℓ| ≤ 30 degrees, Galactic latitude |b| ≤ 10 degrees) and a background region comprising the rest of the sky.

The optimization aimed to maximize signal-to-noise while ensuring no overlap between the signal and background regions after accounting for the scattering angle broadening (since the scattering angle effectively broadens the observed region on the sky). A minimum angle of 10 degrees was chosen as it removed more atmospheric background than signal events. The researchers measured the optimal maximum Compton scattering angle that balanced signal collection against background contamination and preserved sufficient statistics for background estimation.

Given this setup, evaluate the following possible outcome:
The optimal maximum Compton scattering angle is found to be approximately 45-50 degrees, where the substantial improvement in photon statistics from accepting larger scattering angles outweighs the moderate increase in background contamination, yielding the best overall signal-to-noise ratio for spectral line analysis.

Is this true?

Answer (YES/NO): NO